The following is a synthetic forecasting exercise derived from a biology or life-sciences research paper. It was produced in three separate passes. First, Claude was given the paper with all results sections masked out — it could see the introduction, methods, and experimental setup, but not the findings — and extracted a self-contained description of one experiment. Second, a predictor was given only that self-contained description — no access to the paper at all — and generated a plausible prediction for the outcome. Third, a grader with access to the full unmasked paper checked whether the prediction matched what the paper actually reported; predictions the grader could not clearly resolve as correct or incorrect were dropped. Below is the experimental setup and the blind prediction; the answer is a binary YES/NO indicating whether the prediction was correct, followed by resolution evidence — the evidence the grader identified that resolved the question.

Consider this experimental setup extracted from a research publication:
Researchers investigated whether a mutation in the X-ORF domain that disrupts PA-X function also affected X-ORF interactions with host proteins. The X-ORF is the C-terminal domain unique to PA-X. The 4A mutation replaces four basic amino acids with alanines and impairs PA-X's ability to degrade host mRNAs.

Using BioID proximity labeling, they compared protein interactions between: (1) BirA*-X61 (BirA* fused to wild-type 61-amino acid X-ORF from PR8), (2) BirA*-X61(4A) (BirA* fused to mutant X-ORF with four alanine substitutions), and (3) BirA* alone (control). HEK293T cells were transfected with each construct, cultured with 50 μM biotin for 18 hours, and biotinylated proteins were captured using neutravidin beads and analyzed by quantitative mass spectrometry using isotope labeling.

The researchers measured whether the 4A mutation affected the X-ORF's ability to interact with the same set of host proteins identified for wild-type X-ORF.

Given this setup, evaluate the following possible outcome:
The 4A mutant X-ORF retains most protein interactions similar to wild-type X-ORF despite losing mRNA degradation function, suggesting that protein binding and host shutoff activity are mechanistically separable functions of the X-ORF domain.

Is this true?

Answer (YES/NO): NO